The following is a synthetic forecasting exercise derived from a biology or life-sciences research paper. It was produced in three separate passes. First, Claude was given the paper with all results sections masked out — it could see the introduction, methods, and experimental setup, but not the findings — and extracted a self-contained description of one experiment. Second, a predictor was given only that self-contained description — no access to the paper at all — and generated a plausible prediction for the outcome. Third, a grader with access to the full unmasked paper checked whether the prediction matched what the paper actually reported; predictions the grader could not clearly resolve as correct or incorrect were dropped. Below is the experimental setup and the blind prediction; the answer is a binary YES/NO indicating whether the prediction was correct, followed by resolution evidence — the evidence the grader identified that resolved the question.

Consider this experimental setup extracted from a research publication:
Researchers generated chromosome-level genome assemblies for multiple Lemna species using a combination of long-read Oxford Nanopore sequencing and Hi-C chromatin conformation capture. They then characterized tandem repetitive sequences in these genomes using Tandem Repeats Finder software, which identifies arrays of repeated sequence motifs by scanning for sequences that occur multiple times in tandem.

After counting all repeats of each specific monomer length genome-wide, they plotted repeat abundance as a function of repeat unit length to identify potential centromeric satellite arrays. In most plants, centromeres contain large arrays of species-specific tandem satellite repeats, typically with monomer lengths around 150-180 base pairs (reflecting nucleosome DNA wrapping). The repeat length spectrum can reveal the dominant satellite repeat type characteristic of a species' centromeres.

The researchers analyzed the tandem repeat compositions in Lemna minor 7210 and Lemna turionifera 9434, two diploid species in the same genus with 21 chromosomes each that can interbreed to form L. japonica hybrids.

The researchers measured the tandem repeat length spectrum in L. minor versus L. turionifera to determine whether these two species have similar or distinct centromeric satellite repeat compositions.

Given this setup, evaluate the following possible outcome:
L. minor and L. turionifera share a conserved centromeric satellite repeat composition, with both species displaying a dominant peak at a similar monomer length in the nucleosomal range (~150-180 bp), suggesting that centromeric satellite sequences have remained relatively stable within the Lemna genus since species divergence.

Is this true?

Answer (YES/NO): NO